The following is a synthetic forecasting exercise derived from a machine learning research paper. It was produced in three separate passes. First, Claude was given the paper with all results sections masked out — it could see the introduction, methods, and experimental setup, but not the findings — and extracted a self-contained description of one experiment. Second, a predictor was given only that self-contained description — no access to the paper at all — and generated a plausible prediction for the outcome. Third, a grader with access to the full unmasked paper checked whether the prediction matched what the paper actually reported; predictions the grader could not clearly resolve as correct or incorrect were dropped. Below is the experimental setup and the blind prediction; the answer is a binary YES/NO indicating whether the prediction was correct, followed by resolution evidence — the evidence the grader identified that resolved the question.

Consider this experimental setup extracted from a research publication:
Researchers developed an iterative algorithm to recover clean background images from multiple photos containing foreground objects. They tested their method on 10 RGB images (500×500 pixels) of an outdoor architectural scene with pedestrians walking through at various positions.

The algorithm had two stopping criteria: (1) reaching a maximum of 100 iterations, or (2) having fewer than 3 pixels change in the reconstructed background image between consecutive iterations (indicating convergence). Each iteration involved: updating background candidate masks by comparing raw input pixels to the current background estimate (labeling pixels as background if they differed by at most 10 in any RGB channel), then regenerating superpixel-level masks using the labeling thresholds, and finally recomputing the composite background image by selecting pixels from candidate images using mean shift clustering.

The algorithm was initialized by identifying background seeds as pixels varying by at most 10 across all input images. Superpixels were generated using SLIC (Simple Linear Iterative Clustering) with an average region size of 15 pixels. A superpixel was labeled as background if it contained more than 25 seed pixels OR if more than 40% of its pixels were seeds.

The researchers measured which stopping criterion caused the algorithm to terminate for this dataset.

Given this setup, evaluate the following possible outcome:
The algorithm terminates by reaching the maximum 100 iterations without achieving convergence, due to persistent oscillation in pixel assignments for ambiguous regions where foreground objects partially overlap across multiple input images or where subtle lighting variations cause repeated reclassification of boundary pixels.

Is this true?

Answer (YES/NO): NO